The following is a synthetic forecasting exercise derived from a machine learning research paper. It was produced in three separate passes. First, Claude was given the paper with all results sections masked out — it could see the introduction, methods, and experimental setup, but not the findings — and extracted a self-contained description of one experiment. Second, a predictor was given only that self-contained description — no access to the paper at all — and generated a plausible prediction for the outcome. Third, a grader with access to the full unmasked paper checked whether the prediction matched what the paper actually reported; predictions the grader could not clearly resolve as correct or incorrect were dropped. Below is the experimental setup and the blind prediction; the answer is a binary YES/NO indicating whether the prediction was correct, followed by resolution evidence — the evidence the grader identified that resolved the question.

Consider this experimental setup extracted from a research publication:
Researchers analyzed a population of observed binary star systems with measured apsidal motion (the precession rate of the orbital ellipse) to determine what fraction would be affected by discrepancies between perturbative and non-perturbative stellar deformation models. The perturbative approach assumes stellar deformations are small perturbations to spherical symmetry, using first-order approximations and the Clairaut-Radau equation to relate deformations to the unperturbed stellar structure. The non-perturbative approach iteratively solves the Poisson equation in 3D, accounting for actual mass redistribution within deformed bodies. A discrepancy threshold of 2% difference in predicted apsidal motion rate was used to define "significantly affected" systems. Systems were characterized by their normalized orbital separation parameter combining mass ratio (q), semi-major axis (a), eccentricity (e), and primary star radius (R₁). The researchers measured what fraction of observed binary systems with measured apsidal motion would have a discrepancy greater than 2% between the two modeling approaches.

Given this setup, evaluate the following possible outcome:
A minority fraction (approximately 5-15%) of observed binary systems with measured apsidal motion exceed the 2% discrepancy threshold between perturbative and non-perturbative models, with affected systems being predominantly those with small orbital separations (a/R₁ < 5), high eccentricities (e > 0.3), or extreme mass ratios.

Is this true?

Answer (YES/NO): NO